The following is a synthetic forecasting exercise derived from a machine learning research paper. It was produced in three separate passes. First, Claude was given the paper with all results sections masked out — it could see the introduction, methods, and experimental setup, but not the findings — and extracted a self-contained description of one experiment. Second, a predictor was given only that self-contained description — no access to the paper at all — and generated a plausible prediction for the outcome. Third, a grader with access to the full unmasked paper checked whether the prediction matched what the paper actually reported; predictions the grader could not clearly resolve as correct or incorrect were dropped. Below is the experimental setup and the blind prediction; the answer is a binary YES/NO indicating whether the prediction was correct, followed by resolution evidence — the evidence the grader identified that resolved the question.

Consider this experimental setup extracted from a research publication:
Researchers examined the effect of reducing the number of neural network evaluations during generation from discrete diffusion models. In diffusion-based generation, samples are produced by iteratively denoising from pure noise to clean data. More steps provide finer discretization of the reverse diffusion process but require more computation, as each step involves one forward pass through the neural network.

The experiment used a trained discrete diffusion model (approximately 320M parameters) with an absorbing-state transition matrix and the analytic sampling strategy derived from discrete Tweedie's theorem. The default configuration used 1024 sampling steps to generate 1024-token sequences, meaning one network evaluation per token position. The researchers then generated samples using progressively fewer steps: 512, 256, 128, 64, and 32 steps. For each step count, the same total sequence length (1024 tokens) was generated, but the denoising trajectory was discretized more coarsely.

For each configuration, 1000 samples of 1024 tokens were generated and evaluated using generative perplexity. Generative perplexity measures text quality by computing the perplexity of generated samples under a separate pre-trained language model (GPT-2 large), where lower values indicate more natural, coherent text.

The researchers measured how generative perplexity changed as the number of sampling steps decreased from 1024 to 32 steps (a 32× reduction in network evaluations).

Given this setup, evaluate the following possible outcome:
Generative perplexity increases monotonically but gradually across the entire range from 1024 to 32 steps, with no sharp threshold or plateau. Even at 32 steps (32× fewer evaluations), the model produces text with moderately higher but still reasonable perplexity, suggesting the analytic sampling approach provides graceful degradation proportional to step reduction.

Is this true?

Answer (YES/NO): YES